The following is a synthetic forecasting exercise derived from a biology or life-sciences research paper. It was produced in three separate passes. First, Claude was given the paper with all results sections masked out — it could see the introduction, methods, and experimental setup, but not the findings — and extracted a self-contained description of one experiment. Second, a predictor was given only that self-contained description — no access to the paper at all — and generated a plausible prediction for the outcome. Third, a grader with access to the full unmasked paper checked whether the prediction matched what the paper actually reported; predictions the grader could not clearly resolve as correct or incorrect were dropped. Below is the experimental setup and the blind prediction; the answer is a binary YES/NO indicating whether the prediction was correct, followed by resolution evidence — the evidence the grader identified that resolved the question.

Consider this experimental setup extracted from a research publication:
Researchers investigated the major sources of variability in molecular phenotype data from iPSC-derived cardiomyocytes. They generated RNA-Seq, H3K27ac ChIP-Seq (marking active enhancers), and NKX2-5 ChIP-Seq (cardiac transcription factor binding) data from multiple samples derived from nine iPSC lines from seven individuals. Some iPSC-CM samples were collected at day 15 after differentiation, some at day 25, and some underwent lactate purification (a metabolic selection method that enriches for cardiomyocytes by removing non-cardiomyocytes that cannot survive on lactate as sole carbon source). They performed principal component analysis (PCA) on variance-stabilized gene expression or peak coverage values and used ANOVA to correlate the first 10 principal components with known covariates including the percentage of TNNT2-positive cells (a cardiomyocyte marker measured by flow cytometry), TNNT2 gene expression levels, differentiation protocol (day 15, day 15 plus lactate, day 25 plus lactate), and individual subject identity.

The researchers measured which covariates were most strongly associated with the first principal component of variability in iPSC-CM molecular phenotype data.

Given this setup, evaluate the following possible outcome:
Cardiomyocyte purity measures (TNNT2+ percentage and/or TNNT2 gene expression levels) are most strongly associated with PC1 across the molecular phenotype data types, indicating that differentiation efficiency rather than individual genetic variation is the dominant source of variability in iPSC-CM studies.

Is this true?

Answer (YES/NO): NO